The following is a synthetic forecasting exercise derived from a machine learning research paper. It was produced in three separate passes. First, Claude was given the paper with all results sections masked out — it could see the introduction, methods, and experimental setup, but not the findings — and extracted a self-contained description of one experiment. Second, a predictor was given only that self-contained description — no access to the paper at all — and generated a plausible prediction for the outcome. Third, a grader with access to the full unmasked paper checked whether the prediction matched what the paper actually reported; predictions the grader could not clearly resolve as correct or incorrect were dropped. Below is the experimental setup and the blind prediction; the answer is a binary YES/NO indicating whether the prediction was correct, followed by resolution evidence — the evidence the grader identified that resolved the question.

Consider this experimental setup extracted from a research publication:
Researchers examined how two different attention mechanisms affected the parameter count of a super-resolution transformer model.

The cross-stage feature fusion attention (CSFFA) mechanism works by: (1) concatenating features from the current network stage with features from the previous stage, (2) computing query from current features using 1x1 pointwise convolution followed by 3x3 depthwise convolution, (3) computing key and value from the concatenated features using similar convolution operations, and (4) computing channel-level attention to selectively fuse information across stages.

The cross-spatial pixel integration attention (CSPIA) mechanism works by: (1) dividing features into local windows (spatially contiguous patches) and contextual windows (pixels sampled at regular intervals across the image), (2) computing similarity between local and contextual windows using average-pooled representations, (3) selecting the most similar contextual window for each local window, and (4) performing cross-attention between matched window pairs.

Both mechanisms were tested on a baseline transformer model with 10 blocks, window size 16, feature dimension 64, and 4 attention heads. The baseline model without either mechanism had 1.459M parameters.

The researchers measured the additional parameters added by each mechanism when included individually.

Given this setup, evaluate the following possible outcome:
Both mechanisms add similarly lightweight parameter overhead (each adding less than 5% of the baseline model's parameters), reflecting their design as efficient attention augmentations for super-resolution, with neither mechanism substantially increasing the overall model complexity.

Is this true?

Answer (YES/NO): NO